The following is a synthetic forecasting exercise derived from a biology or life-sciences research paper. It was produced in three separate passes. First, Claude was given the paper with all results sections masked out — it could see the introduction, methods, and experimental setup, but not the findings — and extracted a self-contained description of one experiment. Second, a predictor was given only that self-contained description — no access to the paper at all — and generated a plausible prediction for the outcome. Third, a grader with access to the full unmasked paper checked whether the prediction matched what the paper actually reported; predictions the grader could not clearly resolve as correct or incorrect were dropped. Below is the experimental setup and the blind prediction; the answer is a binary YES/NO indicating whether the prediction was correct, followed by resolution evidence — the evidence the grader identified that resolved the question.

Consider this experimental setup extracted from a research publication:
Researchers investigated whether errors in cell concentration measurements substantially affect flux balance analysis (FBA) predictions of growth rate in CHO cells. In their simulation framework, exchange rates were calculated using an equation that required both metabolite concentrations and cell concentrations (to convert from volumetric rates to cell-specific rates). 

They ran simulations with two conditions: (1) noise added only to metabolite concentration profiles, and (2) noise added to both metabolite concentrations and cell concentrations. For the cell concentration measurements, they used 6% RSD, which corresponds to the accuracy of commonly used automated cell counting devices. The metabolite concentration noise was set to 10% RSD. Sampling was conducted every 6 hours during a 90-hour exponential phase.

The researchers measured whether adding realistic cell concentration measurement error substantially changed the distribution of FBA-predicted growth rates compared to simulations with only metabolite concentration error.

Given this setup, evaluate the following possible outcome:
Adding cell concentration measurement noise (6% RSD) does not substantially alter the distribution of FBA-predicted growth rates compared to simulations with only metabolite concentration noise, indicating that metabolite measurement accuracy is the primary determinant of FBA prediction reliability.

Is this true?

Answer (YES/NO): YES